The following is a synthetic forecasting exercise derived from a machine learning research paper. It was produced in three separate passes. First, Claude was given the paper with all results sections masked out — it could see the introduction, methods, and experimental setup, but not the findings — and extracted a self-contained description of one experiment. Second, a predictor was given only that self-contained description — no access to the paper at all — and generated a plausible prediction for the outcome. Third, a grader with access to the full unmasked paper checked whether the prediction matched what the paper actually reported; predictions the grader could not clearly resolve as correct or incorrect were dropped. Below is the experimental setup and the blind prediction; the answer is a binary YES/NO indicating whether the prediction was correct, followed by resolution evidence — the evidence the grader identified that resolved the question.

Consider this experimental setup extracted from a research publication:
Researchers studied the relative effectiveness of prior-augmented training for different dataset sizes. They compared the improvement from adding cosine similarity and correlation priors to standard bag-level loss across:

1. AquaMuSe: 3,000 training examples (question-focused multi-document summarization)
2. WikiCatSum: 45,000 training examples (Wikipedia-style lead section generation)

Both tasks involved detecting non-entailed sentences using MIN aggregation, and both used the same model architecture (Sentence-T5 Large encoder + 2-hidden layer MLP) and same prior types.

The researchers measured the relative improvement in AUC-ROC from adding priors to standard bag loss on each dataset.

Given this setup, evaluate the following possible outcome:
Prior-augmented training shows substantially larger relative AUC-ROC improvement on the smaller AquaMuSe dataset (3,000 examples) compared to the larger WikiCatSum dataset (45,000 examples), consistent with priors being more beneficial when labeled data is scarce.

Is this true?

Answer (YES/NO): NO